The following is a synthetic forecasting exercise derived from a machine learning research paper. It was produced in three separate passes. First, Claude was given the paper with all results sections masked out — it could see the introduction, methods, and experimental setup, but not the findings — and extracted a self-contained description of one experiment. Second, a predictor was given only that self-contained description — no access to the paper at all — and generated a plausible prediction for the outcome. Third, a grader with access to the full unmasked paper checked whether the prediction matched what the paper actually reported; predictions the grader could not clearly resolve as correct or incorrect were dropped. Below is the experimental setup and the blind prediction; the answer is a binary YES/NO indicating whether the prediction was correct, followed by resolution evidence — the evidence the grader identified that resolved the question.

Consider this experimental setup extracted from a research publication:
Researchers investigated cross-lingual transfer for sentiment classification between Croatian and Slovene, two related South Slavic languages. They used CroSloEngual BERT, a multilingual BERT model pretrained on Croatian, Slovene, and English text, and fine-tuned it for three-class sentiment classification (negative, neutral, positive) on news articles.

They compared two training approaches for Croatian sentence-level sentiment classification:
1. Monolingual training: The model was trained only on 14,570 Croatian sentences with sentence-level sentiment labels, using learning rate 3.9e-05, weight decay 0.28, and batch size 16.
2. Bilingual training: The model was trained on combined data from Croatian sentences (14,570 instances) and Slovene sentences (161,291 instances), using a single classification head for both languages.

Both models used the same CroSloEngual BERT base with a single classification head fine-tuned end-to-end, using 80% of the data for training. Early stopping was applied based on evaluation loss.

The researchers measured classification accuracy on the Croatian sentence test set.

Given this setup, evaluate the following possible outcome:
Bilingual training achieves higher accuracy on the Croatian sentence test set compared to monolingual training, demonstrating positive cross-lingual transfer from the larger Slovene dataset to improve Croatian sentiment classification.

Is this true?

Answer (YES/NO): NO